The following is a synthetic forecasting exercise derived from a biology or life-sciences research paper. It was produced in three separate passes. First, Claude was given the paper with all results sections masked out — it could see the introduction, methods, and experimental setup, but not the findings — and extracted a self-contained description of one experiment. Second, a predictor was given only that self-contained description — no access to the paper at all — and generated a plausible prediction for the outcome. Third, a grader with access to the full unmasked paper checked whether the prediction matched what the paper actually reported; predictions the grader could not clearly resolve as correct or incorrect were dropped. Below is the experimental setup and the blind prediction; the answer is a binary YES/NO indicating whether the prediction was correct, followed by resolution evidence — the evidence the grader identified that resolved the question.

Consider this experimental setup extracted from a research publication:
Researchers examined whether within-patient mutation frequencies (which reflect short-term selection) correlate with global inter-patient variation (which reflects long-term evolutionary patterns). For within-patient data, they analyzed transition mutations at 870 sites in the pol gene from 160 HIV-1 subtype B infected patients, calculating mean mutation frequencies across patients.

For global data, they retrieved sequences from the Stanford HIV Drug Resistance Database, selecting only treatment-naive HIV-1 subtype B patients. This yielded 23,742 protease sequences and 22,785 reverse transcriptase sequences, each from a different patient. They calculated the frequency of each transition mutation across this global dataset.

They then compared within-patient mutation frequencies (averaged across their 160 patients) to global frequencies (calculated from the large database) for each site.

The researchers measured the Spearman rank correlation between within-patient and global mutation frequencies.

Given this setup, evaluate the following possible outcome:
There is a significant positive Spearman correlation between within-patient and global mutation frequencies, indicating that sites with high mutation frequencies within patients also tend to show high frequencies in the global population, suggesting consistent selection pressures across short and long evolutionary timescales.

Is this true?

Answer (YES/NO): YES